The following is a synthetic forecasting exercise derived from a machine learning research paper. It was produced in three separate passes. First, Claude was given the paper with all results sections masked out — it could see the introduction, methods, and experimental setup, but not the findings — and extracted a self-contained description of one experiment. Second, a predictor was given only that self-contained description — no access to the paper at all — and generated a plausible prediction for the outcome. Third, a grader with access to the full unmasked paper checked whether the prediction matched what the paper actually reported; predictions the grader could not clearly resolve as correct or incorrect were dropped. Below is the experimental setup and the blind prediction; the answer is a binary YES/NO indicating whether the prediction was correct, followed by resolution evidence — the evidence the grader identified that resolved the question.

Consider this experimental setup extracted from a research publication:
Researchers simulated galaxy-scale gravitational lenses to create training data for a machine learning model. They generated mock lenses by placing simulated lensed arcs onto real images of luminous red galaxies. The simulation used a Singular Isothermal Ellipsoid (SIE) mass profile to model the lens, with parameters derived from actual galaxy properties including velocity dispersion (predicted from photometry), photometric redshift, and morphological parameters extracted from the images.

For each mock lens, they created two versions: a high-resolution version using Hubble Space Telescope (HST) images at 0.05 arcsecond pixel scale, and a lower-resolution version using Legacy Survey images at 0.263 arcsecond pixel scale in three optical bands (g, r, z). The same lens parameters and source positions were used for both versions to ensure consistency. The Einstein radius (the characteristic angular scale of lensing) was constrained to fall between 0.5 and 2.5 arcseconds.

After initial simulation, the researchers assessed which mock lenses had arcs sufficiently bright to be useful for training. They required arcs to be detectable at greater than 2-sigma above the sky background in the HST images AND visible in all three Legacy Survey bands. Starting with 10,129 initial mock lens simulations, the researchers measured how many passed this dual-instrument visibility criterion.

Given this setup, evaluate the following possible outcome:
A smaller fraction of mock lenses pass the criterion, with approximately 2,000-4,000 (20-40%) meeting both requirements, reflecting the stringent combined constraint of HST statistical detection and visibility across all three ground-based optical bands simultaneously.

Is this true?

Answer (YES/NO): NO